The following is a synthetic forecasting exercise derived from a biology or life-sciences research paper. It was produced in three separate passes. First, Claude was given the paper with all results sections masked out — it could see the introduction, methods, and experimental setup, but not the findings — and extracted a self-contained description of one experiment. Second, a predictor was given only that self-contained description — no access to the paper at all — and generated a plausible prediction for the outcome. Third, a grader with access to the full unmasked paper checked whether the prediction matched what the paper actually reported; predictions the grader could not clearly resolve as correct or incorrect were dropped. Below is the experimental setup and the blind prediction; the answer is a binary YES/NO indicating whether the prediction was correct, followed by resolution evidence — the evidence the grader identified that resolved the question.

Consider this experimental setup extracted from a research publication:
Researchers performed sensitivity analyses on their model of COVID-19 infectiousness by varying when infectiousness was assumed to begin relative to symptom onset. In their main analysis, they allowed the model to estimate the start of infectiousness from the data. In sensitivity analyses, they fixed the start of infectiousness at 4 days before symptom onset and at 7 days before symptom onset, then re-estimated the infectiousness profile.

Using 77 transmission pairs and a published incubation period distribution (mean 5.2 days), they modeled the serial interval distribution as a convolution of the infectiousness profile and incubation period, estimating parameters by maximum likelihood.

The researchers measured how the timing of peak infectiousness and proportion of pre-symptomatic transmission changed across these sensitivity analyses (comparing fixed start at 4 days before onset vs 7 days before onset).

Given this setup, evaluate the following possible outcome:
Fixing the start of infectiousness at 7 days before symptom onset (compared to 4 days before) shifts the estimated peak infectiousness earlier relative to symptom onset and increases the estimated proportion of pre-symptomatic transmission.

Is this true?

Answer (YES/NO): NO